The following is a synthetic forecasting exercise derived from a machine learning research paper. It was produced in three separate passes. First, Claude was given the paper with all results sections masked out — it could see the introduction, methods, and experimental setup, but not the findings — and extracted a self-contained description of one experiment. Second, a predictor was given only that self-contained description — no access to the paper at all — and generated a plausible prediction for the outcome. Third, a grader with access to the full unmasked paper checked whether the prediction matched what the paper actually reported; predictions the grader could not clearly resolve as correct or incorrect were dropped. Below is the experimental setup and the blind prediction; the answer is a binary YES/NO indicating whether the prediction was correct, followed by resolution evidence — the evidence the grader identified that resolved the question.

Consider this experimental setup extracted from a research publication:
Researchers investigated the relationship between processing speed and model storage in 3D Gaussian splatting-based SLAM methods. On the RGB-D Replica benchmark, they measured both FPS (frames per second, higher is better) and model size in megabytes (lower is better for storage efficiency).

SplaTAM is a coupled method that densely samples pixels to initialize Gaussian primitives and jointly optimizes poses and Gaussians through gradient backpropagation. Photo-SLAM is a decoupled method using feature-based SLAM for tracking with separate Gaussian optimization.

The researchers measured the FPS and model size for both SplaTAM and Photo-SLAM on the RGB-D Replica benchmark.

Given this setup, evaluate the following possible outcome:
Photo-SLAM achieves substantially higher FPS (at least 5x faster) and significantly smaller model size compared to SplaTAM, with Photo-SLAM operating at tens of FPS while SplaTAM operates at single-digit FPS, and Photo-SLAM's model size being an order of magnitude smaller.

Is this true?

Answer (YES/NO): NO